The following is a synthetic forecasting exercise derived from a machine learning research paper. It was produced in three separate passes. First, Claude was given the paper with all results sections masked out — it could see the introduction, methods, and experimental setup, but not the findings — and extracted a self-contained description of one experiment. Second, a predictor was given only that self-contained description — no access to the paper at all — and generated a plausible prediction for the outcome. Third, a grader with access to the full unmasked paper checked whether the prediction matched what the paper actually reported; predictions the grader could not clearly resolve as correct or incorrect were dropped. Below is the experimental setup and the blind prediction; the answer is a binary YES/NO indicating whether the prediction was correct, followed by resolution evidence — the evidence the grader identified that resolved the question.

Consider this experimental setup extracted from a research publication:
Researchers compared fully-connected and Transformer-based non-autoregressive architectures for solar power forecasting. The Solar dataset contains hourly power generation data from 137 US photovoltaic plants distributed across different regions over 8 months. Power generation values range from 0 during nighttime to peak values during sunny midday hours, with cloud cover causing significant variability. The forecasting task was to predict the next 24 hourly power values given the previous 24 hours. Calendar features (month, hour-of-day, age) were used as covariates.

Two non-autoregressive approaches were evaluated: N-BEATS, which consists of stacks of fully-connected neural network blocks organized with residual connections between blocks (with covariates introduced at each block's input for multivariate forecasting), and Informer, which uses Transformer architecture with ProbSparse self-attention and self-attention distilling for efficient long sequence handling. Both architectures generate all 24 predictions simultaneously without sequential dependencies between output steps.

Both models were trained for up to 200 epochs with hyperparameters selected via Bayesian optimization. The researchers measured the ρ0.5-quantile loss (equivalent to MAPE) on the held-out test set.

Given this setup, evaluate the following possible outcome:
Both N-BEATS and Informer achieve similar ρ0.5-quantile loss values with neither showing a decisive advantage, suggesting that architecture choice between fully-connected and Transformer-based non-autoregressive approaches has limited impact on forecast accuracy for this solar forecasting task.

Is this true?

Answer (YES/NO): YES